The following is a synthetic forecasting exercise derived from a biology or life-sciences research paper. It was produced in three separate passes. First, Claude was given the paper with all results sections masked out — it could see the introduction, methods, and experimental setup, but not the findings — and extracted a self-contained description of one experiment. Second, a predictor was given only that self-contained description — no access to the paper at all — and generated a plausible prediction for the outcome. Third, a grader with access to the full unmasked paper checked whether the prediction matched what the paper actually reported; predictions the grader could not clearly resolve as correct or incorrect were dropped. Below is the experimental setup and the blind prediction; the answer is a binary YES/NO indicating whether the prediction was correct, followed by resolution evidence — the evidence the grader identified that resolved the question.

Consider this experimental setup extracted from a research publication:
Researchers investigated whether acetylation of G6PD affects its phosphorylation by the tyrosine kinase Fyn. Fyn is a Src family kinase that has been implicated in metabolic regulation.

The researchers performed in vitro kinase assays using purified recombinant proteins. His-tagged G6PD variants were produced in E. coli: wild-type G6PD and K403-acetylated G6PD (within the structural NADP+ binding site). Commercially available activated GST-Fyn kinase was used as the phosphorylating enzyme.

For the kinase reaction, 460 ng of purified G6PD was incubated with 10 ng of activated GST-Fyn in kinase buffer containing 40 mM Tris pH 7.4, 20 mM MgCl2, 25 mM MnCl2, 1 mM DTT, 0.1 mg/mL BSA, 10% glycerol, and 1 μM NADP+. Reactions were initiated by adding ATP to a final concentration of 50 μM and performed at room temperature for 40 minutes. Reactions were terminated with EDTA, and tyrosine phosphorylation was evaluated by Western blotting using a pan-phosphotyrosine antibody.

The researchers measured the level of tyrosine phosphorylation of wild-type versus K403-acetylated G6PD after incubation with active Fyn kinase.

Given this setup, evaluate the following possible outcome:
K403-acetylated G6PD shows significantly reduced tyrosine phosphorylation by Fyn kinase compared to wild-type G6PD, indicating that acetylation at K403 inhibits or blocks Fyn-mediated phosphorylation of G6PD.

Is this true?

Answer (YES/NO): NO